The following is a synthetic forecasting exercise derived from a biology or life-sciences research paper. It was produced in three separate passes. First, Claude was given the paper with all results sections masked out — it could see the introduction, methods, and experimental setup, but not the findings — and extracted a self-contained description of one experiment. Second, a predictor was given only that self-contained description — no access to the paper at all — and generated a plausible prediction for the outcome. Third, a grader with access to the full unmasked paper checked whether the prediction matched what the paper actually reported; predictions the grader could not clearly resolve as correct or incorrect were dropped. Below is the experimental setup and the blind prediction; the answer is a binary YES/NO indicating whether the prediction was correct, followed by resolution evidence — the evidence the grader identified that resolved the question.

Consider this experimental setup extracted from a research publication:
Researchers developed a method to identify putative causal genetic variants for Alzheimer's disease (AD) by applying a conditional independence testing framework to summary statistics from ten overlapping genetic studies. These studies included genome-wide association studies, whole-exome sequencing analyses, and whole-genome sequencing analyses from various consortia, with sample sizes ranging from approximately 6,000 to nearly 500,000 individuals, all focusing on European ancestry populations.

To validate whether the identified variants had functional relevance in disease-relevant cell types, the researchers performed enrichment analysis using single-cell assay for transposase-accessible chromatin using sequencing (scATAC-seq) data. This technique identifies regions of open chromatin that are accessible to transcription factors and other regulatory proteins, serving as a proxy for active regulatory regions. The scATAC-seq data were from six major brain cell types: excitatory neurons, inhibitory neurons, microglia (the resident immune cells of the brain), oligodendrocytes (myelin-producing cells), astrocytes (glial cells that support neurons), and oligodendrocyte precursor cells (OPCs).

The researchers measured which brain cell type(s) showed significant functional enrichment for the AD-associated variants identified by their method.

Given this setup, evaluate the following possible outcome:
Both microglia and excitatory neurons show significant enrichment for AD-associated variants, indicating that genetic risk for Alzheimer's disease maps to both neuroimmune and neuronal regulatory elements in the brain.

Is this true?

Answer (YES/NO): NO